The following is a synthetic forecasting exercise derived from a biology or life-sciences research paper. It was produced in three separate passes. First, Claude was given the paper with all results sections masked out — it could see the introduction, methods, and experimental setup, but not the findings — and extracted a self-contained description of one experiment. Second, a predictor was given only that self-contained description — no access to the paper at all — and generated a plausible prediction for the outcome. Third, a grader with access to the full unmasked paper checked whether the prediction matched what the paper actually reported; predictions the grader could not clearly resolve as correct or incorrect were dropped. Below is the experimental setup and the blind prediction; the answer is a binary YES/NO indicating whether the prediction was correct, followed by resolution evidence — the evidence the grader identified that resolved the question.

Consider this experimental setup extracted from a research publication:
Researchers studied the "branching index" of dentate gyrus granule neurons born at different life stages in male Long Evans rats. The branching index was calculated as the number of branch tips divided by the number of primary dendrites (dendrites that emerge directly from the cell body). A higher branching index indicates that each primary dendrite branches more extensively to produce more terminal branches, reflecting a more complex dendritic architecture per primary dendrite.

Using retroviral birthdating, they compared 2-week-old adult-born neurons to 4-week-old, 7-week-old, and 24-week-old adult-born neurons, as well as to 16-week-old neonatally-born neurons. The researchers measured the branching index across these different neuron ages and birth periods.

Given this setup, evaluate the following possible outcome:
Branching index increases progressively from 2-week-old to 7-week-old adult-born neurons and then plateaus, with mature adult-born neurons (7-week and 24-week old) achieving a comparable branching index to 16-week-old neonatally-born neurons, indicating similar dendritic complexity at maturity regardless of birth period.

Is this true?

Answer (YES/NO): NO